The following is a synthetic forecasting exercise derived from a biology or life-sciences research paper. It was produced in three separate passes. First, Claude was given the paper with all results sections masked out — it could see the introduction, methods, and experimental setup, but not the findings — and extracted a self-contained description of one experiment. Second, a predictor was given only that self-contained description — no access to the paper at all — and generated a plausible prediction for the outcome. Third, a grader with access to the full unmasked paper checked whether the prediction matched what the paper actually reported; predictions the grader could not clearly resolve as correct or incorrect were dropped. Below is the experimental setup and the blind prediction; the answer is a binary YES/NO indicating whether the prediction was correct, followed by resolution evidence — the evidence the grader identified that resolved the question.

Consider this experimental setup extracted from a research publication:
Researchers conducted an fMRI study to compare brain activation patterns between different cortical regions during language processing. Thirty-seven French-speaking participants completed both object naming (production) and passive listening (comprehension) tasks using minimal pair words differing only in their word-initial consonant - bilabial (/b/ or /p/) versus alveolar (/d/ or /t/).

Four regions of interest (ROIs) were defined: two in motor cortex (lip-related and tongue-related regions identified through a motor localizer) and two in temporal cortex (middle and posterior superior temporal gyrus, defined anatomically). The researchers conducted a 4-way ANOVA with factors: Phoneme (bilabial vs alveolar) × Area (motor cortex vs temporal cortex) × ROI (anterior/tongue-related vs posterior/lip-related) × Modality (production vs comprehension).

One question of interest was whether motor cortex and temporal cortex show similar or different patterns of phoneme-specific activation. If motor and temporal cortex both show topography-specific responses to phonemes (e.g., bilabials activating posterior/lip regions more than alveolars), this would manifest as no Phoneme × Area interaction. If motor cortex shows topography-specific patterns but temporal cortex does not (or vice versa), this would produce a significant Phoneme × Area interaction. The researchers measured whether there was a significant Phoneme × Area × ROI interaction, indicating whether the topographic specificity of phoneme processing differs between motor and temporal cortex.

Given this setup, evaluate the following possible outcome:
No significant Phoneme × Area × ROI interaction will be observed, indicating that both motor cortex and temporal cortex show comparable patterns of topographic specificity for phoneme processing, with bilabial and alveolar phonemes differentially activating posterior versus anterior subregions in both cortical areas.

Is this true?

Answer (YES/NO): NO